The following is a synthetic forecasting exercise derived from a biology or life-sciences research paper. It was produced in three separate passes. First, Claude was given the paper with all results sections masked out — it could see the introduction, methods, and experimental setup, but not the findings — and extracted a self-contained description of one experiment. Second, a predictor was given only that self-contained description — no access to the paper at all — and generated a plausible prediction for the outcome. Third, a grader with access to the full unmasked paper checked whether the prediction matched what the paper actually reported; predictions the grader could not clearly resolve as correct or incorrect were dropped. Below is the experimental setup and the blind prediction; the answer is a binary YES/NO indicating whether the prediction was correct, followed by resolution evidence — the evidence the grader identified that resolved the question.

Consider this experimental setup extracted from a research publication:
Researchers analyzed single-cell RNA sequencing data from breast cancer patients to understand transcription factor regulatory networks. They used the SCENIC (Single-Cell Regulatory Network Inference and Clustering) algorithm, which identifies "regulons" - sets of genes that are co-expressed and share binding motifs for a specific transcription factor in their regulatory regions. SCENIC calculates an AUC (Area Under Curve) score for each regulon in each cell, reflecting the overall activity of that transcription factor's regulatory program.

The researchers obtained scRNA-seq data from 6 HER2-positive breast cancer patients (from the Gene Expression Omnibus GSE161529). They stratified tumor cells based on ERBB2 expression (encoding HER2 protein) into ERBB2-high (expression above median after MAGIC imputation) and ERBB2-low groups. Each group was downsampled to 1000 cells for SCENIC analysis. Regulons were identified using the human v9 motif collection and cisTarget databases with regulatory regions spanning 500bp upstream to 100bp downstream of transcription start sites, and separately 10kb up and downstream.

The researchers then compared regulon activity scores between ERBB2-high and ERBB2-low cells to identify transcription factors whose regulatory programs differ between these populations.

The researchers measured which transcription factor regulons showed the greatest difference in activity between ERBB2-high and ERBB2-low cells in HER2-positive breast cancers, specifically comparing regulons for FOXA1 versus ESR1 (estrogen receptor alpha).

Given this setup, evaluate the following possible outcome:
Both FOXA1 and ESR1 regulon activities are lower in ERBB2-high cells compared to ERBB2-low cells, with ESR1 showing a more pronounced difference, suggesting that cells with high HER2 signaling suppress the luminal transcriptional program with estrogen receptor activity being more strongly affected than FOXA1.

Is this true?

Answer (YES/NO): NO